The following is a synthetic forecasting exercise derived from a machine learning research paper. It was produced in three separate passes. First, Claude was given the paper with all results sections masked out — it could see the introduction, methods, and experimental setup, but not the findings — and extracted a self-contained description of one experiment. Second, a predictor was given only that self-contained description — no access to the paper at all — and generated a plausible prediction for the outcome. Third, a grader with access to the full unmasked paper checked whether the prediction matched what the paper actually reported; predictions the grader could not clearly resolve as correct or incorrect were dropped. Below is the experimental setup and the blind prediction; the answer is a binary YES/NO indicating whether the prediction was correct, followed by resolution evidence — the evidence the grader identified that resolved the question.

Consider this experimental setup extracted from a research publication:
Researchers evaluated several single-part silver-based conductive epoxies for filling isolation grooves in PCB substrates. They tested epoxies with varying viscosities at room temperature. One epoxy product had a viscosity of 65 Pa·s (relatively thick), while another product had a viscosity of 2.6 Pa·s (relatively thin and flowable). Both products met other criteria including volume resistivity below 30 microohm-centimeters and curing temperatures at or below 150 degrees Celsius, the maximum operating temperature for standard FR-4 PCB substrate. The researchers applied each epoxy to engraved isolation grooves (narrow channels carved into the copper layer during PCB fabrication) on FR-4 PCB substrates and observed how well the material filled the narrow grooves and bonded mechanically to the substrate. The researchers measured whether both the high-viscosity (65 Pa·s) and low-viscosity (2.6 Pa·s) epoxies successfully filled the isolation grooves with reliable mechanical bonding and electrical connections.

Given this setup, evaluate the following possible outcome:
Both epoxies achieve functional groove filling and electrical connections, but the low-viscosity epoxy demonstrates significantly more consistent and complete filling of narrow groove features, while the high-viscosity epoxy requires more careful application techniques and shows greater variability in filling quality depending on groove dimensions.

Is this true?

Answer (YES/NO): NO